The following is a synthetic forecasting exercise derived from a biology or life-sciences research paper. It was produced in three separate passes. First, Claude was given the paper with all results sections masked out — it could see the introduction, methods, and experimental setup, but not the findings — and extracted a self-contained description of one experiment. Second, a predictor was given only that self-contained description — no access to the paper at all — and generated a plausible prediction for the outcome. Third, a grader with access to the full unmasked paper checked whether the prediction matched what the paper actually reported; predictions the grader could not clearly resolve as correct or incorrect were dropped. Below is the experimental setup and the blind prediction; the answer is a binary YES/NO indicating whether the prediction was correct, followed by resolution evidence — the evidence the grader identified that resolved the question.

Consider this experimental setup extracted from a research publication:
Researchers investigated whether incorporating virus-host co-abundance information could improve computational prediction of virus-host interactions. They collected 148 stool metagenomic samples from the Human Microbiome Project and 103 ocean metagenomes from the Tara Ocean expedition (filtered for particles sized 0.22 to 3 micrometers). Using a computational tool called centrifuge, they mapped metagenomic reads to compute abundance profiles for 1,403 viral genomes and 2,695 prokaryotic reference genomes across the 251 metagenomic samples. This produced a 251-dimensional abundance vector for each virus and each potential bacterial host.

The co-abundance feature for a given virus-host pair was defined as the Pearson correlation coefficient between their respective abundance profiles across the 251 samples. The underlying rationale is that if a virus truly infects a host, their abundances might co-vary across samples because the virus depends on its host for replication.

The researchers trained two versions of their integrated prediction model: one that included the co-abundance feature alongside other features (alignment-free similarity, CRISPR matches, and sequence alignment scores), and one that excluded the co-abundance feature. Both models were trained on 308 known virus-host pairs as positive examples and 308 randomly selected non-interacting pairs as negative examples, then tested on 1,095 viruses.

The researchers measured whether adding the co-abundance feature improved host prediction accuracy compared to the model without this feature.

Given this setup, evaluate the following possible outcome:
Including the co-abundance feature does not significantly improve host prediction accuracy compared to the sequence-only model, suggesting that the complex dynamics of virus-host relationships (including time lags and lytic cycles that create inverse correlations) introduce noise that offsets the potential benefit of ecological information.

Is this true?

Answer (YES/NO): YES